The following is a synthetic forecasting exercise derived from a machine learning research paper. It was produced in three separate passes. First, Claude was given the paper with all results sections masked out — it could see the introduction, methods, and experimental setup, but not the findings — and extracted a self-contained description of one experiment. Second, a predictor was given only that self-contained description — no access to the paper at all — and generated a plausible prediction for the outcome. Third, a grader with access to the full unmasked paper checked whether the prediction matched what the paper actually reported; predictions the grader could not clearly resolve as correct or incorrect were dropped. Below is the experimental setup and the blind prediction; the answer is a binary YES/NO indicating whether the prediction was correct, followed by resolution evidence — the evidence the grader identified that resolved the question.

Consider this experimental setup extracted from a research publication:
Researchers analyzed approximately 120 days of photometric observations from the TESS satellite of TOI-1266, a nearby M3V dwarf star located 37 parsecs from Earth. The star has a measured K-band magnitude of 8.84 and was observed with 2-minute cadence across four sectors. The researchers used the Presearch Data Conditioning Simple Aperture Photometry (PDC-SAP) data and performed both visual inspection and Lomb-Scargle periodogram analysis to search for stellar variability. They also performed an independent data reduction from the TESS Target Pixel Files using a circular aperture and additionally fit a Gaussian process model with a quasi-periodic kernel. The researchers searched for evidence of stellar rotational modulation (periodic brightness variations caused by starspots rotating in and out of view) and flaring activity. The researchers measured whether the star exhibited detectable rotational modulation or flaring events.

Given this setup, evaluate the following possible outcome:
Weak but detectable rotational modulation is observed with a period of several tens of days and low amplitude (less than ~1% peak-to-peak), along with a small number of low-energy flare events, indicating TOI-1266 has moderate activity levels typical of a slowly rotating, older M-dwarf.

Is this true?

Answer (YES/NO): NO